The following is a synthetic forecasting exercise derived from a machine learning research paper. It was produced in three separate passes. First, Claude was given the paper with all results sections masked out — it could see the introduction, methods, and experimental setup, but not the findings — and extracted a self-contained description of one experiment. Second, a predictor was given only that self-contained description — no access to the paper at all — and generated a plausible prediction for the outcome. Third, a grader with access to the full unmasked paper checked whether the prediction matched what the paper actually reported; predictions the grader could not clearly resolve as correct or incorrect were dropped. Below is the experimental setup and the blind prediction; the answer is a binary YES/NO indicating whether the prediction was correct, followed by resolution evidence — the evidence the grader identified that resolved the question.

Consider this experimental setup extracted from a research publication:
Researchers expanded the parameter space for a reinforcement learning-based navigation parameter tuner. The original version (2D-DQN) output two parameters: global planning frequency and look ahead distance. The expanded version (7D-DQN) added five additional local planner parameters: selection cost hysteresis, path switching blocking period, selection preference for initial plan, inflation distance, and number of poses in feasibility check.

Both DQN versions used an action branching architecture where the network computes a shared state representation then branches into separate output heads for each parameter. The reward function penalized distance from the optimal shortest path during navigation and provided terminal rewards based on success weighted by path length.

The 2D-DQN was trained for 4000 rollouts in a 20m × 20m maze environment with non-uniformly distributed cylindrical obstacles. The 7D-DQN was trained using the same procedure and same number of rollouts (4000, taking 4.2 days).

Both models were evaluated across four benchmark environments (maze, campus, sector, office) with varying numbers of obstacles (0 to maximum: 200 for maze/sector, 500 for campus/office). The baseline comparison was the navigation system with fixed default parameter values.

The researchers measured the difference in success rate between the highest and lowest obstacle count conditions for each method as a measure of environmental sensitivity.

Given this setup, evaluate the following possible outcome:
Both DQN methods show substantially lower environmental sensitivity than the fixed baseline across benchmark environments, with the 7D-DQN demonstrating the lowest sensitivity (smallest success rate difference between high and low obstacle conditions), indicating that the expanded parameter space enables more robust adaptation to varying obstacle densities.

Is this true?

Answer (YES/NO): YES